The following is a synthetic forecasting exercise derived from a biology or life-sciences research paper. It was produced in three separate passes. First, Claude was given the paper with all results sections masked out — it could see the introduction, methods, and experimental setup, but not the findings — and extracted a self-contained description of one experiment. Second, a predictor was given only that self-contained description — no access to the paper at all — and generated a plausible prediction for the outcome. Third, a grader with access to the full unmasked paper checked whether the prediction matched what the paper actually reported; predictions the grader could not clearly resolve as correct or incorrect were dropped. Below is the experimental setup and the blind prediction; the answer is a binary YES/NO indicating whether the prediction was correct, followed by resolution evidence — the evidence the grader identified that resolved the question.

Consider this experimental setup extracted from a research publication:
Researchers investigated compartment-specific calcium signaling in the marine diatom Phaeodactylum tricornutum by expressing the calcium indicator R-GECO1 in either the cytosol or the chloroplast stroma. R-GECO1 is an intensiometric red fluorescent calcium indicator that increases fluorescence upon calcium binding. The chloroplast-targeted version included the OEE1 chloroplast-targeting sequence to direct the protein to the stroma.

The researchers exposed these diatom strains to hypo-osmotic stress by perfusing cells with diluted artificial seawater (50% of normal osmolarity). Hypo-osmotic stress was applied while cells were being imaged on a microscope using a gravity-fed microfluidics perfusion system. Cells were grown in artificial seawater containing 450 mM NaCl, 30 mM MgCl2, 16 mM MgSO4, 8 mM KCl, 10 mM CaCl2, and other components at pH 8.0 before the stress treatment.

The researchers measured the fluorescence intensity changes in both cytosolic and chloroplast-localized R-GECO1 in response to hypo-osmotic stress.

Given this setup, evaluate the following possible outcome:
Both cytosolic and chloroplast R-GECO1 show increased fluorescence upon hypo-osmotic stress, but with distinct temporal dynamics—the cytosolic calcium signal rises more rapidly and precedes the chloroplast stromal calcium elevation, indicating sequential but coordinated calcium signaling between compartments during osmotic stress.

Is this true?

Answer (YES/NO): NO